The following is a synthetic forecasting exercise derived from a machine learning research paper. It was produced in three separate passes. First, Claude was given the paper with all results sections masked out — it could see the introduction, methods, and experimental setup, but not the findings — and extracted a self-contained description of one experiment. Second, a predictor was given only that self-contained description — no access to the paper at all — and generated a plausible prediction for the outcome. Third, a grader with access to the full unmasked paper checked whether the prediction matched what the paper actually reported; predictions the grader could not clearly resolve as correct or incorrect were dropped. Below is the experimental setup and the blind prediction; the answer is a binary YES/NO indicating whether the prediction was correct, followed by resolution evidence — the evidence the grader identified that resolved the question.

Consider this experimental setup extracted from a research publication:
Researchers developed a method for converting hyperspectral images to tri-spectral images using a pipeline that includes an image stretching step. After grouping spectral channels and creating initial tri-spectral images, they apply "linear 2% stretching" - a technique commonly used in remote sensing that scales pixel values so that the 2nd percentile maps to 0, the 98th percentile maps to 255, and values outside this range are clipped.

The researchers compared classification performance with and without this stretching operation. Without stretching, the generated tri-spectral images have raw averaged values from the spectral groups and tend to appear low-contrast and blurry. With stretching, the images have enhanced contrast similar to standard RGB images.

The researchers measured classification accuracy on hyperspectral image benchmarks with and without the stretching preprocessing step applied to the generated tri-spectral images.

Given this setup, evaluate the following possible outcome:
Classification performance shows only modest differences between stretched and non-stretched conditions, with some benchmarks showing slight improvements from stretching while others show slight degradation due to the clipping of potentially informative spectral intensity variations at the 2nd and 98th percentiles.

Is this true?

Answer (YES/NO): NO